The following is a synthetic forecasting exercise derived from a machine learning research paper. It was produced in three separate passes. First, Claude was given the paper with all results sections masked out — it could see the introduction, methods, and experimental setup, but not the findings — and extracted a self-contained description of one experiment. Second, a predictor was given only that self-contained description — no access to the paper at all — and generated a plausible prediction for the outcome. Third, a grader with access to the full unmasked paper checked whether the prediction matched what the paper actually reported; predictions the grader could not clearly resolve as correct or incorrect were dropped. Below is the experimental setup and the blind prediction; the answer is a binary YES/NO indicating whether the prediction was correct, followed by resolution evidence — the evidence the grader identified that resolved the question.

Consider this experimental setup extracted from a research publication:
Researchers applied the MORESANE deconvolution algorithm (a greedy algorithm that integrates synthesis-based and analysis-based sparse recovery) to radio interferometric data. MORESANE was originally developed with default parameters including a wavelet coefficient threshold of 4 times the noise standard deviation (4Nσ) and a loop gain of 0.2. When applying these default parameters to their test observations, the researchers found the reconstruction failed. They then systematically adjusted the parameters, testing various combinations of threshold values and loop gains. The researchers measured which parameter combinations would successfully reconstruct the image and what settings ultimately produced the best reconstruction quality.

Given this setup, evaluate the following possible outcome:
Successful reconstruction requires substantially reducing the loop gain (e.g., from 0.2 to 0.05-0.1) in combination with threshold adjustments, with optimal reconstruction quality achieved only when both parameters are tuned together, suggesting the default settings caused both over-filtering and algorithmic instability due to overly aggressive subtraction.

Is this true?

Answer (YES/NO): NO